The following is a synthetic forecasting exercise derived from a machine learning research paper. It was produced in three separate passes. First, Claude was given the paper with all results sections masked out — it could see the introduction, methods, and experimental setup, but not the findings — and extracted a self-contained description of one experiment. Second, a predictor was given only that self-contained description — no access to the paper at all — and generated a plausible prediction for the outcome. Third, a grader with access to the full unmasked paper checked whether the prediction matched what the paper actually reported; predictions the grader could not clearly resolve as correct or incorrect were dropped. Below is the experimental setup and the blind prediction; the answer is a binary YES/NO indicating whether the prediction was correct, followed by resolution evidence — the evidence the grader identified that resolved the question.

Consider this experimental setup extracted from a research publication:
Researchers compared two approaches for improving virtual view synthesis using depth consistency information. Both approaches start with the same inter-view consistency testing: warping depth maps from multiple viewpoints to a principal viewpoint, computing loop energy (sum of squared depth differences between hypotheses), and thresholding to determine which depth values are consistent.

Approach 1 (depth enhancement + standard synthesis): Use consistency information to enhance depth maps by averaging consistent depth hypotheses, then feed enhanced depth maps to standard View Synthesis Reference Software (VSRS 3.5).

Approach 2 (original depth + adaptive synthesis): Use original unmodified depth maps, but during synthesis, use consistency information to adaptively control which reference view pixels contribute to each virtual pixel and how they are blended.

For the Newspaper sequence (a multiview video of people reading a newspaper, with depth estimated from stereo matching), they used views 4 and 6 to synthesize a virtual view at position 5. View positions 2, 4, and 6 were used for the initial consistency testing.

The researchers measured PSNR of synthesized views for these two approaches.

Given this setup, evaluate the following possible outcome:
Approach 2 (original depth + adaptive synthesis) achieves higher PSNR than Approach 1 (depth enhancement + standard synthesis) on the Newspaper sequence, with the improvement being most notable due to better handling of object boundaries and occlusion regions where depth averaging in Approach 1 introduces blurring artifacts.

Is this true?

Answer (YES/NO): NO